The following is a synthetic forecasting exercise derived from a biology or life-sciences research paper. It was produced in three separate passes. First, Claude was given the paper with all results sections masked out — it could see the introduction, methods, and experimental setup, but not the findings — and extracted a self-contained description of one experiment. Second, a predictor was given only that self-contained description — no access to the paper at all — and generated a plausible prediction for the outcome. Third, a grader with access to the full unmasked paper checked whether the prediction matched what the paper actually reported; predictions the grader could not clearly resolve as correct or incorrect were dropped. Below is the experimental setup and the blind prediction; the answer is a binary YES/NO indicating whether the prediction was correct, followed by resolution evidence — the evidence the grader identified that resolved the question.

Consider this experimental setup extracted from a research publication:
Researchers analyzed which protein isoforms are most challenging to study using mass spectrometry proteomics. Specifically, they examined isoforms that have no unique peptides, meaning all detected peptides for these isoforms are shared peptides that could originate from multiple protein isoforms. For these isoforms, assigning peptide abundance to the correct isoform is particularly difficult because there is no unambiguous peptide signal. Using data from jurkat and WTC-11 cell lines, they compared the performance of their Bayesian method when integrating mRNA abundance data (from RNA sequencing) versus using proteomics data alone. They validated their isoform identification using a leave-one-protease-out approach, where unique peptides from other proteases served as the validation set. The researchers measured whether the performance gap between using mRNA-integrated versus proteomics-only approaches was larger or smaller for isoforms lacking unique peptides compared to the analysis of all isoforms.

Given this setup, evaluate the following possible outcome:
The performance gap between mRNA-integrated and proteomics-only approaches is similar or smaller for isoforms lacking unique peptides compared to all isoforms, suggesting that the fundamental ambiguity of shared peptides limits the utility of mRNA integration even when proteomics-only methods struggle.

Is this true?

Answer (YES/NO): NO